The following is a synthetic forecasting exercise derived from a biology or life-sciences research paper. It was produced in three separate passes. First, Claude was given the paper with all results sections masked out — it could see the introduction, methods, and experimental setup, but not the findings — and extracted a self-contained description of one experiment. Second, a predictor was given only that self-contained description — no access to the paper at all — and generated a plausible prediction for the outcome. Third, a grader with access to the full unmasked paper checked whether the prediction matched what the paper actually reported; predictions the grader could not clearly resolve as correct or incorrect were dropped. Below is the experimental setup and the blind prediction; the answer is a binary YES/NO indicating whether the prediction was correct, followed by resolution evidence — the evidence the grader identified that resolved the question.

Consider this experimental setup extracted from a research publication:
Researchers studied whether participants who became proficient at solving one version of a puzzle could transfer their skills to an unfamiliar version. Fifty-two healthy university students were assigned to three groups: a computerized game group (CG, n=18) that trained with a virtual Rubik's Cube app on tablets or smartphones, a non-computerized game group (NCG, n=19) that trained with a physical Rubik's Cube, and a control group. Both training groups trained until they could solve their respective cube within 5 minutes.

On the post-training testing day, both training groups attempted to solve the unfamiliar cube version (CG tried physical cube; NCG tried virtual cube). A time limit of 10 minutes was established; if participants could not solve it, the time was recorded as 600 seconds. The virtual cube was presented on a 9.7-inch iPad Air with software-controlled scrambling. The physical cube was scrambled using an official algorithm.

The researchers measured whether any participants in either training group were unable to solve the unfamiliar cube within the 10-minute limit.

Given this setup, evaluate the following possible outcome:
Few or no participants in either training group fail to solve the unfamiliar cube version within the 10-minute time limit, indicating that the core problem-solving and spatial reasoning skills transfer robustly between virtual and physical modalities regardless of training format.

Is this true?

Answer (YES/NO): NO